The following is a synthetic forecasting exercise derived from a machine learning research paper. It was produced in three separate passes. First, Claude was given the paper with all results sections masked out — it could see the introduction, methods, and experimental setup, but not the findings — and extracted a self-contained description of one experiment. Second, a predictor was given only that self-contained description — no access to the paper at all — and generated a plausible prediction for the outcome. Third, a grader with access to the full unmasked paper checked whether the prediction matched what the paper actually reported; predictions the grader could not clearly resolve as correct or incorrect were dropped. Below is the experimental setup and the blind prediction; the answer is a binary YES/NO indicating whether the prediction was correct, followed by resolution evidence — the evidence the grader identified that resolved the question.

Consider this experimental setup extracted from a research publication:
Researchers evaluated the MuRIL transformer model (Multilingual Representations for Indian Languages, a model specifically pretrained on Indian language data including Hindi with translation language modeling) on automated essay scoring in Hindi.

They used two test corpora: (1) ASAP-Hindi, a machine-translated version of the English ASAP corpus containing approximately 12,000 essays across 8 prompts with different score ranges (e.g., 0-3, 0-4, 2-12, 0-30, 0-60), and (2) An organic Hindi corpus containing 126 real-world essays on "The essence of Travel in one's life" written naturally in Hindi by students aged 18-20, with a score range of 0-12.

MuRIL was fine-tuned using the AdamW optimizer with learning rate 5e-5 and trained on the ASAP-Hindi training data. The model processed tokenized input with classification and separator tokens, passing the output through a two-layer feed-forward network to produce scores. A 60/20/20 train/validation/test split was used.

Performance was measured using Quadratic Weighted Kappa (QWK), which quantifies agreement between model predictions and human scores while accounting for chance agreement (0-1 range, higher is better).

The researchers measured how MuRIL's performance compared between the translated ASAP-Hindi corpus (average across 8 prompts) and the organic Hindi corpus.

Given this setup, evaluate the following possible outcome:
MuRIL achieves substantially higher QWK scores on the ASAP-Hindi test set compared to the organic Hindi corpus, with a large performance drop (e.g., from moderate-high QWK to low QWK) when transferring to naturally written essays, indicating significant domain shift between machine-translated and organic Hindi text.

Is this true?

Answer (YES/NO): NO